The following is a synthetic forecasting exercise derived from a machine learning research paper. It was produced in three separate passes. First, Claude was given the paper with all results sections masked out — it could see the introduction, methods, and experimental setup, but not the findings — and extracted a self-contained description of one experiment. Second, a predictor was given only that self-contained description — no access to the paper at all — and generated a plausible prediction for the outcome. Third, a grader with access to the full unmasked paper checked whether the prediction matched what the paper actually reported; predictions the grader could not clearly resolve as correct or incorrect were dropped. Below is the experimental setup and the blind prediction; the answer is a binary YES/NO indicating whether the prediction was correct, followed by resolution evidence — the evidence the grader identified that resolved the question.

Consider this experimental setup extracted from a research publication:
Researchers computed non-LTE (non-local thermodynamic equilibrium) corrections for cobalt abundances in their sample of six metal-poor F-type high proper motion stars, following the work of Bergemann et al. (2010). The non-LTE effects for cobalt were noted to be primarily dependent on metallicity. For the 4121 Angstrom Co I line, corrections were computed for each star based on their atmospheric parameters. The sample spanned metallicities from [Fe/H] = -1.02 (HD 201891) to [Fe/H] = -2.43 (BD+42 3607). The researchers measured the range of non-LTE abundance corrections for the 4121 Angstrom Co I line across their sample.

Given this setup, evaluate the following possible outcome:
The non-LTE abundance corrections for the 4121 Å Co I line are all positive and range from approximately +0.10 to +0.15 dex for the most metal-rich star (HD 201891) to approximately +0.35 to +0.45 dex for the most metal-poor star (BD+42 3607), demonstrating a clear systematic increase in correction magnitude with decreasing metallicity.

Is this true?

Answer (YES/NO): NO